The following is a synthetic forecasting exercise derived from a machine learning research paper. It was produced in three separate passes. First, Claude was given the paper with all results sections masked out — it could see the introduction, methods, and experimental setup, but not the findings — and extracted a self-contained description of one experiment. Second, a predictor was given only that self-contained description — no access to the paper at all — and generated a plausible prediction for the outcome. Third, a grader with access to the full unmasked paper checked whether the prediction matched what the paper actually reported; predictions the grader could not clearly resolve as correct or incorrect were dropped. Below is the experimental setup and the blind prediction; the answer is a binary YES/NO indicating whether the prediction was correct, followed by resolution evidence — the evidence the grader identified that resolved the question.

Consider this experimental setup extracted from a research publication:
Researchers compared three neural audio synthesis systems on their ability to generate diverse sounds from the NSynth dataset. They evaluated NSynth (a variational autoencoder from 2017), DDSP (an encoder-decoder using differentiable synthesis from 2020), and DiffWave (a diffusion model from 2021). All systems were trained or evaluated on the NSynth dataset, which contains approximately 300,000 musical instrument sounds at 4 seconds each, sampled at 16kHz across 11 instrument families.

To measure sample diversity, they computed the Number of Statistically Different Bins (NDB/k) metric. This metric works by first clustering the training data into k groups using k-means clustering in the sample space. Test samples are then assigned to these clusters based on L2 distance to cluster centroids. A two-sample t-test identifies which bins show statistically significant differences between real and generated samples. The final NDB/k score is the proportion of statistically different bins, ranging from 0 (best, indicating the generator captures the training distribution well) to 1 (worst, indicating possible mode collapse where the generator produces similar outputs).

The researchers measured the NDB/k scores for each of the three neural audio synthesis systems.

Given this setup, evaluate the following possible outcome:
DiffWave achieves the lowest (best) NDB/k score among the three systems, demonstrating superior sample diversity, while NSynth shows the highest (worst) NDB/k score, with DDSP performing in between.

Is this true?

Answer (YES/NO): NO